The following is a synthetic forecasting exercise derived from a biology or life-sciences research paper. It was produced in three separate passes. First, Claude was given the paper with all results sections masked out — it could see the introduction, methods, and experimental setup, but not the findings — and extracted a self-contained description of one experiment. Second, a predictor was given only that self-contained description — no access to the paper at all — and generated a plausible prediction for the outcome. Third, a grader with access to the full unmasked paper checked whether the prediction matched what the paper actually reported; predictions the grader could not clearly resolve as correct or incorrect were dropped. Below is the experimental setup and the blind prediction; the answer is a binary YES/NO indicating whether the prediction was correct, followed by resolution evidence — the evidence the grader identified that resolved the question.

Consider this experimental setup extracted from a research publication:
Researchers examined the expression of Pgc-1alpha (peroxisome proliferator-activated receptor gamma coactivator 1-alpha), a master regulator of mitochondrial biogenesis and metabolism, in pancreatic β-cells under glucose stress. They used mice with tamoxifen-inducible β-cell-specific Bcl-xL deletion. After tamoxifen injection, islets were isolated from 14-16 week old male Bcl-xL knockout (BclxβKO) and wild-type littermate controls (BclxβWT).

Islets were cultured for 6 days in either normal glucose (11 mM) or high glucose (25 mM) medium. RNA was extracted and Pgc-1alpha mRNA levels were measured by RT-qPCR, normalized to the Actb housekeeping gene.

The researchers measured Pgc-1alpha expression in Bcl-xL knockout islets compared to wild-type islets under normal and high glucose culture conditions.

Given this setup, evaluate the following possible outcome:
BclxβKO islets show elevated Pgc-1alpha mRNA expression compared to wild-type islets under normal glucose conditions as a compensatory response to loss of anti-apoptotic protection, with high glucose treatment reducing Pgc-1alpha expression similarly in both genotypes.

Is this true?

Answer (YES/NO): NO